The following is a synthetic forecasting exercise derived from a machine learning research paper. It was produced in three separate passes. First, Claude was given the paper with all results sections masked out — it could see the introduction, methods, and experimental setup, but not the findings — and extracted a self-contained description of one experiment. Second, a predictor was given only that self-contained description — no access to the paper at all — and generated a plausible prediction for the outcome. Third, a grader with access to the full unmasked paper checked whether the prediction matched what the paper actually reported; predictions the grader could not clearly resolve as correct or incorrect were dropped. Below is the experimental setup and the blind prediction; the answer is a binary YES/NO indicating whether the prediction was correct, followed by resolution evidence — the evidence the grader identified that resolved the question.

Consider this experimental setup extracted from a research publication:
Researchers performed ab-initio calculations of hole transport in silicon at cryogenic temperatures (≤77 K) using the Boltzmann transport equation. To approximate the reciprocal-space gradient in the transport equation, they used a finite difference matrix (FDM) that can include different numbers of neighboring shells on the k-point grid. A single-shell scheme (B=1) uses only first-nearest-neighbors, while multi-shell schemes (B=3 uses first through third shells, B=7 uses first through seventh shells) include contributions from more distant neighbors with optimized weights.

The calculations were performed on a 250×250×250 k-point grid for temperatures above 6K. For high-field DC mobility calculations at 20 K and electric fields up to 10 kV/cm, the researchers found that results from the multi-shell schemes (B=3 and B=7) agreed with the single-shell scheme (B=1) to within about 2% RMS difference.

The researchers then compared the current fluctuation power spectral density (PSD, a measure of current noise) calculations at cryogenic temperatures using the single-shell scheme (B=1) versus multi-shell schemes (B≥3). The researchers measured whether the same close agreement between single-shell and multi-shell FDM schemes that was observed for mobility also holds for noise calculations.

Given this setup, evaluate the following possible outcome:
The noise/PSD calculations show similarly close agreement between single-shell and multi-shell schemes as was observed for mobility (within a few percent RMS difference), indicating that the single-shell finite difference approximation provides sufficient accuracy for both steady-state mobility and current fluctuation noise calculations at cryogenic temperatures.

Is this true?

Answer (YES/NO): NO